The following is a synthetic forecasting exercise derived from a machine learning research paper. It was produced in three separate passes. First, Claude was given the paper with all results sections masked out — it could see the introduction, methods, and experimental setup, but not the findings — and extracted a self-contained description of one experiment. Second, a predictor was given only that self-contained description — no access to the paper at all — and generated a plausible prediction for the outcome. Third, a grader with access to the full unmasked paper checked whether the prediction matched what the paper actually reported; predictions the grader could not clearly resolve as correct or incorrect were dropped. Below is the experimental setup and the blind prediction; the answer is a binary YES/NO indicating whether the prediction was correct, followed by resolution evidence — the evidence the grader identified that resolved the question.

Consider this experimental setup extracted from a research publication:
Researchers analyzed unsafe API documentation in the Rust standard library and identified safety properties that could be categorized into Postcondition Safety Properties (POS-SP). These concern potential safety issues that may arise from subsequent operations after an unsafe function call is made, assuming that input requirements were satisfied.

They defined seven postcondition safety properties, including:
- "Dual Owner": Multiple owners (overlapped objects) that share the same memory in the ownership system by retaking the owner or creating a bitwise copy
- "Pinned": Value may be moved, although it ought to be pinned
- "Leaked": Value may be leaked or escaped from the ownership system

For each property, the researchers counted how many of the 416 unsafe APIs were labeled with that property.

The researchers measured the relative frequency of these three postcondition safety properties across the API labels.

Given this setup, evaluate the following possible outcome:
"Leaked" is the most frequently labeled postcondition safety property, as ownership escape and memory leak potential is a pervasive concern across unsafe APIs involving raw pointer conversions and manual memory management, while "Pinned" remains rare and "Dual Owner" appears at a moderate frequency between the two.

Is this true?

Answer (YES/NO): NO